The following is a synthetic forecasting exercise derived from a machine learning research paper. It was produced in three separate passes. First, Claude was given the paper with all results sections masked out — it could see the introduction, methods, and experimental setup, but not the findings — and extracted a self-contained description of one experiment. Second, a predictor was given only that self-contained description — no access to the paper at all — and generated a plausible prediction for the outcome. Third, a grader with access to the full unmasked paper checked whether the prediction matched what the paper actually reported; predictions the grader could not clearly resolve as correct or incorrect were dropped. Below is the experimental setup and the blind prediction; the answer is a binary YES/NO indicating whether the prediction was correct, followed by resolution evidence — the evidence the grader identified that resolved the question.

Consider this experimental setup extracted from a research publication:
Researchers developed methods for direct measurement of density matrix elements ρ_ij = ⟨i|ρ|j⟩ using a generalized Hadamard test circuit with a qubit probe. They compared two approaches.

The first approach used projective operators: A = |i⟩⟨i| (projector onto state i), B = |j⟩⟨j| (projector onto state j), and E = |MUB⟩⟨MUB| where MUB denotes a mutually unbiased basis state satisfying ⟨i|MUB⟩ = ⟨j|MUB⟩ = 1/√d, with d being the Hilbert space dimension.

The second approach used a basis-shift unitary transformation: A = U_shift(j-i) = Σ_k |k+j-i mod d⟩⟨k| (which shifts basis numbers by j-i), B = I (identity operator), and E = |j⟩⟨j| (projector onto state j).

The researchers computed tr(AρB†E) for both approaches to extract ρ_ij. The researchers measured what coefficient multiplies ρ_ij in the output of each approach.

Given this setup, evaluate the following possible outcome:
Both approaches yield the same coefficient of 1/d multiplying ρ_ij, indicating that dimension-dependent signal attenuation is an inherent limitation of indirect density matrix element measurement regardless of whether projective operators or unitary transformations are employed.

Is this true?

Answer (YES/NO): NO